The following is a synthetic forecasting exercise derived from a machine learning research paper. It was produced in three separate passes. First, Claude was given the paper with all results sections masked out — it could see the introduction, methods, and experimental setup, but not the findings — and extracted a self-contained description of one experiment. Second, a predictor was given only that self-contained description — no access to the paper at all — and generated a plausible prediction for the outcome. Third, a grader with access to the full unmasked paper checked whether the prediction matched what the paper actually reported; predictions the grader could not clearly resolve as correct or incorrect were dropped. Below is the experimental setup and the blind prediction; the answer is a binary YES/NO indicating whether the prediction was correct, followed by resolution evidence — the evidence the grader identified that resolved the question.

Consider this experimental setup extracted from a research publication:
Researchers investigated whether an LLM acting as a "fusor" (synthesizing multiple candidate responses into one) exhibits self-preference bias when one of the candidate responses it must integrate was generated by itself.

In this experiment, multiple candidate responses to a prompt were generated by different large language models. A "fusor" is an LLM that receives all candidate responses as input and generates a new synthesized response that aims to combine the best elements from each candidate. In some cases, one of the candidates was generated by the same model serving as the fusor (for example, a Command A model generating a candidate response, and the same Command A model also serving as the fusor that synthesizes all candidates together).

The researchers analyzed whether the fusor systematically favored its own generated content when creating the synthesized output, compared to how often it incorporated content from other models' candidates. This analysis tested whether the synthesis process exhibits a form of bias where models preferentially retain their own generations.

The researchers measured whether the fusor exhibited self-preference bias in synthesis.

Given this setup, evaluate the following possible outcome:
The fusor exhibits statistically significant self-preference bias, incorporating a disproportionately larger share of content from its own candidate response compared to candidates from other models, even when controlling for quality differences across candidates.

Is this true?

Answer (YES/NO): NO